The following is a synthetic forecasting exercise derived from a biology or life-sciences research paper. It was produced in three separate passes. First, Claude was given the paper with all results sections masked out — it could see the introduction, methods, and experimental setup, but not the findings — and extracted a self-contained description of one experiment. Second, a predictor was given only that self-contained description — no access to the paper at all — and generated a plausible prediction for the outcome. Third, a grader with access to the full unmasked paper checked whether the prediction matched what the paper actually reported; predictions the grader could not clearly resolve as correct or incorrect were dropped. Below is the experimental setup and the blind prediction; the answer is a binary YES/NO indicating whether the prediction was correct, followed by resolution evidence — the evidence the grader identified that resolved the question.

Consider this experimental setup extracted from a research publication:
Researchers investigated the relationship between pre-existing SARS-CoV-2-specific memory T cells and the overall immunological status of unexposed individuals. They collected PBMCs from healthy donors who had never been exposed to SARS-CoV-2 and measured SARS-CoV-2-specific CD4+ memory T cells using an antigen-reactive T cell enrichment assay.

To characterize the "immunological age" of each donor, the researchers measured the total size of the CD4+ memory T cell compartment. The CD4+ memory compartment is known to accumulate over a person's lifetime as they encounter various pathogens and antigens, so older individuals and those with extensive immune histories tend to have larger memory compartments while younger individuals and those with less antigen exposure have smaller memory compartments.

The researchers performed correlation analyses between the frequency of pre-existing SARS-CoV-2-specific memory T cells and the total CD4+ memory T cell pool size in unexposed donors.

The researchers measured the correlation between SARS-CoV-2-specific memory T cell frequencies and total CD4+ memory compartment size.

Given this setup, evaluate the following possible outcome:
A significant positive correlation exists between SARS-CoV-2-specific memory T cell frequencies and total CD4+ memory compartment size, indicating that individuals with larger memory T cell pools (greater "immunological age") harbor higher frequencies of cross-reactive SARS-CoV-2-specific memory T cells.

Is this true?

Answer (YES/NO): YES